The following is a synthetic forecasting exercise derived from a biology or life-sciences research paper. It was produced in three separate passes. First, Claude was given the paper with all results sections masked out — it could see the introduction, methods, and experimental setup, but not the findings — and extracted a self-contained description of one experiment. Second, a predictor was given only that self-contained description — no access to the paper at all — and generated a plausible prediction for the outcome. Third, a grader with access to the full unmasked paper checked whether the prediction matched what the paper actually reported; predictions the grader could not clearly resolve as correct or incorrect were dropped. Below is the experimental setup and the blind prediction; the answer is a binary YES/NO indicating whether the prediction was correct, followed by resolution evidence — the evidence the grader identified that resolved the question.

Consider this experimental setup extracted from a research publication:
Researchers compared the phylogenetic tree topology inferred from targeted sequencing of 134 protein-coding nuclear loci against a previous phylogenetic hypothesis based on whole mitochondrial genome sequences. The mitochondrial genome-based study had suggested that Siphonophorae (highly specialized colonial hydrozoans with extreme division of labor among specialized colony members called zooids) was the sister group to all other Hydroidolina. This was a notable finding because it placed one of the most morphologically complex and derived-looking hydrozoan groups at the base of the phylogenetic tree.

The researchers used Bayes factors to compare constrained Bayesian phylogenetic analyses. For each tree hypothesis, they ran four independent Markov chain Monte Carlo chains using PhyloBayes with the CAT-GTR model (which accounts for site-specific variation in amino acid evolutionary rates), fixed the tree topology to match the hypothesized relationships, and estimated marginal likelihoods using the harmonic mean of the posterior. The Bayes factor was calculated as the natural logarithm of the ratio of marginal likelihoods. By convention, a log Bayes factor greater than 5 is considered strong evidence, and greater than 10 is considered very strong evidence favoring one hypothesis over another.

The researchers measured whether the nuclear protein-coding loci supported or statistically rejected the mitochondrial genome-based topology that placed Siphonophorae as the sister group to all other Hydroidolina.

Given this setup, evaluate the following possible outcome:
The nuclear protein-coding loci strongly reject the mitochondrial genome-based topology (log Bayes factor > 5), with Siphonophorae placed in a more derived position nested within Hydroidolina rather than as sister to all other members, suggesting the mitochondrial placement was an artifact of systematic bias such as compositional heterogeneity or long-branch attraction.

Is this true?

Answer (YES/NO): NO